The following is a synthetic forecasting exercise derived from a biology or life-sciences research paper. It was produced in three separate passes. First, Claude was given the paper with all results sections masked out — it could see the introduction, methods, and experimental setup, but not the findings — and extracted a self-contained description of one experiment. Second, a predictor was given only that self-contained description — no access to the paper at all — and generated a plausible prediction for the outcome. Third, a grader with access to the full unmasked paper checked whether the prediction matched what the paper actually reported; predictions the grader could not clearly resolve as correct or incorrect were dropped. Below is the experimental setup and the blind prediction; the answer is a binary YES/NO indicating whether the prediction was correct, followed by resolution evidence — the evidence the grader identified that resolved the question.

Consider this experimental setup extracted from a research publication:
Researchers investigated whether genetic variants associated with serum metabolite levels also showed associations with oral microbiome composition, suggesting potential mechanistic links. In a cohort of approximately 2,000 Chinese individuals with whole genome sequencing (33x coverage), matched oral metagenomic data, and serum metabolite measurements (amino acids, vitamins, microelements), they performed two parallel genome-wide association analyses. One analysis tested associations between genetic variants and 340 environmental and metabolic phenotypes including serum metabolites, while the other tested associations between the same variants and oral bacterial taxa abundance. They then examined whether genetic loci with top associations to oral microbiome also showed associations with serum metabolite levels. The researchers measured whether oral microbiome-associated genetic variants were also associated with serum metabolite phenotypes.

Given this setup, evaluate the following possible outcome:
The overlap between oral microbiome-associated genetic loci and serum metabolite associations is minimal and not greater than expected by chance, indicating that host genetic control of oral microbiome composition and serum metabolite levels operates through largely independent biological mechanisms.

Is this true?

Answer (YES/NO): NO